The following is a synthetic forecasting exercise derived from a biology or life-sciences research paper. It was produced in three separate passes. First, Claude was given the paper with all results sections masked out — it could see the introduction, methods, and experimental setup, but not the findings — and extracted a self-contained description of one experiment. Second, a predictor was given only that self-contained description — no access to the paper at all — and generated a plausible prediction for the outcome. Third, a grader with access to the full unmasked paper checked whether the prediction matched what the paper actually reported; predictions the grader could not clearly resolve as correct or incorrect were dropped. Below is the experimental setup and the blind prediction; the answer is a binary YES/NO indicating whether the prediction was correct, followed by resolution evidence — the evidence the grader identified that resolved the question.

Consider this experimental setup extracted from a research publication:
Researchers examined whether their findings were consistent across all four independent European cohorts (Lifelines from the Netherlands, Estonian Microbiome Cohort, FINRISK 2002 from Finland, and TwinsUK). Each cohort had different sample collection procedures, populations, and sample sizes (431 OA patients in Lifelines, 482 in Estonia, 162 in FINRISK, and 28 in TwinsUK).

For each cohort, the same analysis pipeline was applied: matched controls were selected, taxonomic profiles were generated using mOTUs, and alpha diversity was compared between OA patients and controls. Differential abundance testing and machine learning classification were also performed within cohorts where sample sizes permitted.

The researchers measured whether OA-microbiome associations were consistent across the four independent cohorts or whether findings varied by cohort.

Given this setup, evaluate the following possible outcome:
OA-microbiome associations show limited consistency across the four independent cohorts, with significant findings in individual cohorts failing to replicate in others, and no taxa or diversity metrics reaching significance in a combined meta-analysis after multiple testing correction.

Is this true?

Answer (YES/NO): NO